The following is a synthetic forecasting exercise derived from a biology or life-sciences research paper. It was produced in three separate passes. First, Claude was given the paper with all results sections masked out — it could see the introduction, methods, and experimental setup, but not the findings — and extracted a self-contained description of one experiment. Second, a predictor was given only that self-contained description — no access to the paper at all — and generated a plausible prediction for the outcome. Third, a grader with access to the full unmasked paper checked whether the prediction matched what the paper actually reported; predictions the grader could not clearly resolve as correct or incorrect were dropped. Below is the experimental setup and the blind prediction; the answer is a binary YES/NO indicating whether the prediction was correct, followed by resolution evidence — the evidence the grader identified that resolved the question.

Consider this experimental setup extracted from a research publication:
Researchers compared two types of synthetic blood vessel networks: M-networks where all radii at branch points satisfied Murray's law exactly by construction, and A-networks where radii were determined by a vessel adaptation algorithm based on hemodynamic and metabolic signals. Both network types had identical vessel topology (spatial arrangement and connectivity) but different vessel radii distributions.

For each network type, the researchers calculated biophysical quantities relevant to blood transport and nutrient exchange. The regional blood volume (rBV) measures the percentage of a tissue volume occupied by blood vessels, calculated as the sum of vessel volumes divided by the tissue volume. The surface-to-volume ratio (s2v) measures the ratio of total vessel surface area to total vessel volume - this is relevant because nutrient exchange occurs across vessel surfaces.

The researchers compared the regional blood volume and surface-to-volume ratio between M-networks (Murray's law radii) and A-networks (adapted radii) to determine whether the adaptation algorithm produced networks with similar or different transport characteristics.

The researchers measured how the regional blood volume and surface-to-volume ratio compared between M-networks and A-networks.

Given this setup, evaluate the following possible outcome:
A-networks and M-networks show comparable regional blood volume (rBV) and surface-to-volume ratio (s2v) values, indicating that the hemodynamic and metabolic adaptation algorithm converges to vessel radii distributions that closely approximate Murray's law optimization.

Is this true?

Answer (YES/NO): NO